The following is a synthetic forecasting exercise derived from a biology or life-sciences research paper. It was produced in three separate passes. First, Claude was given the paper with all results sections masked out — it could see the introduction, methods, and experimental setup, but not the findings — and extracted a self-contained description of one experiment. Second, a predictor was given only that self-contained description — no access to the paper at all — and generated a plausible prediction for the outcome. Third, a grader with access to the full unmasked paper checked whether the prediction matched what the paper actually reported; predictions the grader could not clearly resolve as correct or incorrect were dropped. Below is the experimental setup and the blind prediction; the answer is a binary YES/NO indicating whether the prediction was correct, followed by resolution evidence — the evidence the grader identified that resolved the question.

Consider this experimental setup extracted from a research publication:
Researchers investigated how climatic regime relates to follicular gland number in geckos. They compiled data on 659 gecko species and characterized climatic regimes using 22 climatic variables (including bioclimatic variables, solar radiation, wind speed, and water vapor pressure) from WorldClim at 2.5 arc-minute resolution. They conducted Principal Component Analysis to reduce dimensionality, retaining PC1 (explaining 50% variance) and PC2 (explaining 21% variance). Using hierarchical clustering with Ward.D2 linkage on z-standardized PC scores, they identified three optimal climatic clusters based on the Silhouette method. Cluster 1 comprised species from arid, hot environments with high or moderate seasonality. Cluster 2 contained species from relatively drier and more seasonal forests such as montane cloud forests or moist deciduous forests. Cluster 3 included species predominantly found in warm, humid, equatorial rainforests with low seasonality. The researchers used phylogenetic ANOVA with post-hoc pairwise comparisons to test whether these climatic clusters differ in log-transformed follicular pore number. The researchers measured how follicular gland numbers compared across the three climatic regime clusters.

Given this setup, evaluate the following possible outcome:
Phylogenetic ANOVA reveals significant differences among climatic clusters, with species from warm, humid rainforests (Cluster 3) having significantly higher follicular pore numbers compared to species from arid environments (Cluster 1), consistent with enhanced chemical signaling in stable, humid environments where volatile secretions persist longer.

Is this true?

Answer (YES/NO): NO